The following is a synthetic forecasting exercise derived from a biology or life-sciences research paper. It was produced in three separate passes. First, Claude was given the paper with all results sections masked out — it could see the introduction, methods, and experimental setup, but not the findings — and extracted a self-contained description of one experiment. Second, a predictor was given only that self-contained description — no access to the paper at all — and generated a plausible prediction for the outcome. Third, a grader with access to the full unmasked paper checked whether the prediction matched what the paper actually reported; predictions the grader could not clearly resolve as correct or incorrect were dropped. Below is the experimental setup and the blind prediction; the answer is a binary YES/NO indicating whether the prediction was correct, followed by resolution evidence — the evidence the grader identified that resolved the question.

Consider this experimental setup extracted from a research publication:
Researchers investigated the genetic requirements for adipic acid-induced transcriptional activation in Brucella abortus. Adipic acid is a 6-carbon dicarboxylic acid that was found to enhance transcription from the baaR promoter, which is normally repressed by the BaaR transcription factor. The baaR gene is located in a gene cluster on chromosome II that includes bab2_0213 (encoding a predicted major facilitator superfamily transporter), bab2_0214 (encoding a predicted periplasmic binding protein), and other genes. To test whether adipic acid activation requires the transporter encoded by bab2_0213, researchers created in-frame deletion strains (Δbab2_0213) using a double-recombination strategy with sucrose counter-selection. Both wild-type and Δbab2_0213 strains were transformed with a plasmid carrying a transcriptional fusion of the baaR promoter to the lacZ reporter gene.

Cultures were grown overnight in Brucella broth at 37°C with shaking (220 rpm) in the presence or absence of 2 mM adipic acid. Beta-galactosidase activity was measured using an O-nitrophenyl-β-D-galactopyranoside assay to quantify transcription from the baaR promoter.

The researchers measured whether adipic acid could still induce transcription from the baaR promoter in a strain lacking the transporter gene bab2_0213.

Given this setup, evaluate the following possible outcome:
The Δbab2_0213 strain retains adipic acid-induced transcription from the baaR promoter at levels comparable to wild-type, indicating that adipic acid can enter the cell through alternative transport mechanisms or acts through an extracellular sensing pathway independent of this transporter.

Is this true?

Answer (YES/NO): NO